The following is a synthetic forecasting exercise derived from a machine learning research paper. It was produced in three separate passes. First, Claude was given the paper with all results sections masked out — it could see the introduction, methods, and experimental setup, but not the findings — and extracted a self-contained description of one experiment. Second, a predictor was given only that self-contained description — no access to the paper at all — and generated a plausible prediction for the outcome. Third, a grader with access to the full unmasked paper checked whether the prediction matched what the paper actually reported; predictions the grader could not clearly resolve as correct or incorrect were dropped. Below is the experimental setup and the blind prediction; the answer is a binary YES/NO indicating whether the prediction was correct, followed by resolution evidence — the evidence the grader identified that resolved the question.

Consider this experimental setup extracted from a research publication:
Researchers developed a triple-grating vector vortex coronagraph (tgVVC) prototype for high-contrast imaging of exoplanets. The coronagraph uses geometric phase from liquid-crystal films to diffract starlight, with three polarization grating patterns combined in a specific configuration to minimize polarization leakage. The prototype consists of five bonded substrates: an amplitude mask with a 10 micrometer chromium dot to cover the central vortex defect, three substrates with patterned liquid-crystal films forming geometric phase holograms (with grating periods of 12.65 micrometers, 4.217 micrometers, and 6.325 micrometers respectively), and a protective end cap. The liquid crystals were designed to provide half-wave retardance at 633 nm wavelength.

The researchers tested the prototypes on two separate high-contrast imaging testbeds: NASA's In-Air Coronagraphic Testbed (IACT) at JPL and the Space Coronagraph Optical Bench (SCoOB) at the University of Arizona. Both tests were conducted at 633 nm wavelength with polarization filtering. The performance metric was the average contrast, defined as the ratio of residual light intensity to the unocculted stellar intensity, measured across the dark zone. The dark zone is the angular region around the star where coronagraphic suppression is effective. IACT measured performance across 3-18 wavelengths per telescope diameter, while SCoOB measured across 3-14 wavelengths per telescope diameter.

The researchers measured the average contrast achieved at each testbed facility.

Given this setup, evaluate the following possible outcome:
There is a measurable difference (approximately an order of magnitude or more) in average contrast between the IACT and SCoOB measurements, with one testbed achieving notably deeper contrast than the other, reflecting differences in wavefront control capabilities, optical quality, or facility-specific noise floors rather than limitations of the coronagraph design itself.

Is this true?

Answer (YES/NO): NO